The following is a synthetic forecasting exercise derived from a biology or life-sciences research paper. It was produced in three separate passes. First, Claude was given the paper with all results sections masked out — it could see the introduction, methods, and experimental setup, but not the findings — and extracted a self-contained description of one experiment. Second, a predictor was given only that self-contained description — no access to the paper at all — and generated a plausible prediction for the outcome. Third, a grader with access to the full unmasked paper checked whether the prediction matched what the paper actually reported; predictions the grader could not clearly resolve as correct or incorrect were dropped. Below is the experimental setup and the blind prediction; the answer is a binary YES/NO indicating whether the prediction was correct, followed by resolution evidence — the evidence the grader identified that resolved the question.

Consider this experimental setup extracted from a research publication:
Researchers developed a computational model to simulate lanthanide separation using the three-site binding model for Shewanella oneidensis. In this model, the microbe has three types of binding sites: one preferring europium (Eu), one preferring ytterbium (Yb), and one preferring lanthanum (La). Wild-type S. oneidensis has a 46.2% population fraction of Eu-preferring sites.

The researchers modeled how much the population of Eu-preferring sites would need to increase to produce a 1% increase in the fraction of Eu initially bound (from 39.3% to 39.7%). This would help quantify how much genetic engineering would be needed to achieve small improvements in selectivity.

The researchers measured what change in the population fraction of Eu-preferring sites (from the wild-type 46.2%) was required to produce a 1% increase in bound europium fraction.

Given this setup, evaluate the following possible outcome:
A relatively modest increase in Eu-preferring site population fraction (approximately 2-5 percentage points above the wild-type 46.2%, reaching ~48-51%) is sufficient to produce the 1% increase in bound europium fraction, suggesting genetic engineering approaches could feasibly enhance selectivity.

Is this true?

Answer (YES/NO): NO